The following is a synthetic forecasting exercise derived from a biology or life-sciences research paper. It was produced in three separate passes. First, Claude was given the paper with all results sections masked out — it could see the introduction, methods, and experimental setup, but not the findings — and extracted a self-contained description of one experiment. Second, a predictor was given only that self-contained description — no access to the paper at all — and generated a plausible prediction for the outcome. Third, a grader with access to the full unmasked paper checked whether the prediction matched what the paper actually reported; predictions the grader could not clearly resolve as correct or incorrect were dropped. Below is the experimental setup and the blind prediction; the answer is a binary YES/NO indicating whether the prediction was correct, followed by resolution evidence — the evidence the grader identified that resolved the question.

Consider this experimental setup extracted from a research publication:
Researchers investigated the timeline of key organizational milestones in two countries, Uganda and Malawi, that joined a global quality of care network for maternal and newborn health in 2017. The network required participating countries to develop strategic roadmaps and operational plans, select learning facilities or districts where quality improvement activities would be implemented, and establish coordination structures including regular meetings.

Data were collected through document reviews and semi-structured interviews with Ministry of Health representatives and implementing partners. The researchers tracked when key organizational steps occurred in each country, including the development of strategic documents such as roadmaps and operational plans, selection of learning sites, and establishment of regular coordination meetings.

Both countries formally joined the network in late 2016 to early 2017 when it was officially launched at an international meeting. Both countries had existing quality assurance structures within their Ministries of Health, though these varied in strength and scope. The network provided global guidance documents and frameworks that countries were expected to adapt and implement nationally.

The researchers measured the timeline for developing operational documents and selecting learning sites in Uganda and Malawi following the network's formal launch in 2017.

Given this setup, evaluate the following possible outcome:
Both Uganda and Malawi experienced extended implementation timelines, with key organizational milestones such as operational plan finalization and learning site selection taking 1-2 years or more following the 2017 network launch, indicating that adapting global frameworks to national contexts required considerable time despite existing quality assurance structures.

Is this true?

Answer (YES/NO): YES